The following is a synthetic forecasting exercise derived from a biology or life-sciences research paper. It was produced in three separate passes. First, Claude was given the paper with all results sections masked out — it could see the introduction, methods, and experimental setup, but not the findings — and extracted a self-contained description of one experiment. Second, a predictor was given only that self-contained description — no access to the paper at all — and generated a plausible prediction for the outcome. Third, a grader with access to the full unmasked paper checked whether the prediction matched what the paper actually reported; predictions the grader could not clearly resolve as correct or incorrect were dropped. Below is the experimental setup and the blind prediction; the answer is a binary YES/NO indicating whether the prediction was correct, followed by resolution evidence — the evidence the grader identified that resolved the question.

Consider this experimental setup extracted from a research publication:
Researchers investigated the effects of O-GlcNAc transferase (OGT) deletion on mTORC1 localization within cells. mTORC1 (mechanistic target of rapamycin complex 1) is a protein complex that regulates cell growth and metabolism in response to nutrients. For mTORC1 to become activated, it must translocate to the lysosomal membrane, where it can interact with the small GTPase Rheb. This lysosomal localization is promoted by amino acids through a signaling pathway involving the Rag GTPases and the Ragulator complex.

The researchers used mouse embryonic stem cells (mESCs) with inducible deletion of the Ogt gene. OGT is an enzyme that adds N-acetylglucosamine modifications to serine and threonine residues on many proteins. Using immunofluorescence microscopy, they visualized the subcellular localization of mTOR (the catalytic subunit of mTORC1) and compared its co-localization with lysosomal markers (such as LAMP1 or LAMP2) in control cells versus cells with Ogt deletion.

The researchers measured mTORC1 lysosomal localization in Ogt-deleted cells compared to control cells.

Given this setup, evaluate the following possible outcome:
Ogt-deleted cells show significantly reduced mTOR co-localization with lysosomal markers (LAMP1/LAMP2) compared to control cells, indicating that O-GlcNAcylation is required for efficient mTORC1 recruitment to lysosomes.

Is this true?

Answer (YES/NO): NO